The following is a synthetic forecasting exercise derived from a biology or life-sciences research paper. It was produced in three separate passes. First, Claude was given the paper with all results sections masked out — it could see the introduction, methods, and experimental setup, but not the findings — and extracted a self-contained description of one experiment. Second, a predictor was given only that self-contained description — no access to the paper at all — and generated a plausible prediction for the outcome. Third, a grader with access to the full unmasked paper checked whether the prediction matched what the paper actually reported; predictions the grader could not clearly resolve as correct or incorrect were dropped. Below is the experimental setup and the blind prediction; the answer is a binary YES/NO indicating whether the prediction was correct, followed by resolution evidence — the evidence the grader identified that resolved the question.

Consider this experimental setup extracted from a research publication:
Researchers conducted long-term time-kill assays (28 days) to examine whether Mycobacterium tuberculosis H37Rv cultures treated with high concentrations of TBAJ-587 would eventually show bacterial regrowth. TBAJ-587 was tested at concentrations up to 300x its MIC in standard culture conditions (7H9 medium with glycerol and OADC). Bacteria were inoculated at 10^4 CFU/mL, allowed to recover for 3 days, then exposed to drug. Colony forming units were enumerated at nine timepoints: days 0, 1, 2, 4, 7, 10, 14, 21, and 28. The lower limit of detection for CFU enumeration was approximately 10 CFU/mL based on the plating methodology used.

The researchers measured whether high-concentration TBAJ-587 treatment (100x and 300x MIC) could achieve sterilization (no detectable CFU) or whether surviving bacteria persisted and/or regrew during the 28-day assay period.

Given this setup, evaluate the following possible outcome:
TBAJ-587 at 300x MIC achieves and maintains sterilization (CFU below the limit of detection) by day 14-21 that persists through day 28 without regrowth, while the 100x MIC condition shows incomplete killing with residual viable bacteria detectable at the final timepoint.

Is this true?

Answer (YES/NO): NO